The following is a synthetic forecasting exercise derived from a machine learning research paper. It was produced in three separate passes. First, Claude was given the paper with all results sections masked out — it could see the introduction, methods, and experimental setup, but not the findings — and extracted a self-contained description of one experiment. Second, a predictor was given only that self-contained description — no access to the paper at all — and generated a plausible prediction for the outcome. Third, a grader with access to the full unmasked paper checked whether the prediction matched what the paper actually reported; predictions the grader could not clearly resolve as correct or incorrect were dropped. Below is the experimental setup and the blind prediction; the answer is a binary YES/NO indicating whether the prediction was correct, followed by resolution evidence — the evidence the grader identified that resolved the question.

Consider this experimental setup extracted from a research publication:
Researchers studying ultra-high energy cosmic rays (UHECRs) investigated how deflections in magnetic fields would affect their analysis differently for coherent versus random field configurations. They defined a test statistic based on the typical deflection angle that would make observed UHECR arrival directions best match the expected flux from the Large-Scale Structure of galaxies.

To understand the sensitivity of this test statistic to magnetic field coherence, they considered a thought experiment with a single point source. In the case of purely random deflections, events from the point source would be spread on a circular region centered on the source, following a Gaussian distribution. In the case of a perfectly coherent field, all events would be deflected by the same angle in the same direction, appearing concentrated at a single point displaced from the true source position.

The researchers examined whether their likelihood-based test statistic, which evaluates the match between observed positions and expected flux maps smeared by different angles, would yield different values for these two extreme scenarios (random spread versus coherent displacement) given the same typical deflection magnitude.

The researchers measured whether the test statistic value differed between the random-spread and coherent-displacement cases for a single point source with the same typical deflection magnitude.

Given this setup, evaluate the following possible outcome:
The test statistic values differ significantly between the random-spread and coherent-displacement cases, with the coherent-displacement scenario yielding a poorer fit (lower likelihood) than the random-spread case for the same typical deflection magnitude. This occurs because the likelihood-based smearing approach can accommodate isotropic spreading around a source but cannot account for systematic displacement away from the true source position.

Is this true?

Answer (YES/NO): NO